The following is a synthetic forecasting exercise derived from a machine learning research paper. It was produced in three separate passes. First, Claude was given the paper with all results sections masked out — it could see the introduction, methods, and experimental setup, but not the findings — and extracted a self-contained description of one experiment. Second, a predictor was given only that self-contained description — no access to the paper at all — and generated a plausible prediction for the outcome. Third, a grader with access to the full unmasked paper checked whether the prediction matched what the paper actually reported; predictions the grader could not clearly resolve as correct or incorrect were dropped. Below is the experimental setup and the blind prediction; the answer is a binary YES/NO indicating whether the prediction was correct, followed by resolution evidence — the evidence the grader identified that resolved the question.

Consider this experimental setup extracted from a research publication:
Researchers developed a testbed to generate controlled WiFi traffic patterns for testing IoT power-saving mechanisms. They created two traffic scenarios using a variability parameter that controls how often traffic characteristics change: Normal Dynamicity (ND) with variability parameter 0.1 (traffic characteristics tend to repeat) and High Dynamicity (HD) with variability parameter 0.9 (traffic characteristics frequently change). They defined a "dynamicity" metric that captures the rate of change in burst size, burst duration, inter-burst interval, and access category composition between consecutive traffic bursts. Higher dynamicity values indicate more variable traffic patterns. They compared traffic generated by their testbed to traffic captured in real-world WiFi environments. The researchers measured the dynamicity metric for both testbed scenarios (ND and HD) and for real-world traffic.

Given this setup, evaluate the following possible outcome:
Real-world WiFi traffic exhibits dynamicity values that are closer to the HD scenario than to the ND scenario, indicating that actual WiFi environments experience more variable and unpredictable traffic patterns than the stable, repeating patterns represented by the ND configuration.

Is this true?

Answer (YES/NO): NO